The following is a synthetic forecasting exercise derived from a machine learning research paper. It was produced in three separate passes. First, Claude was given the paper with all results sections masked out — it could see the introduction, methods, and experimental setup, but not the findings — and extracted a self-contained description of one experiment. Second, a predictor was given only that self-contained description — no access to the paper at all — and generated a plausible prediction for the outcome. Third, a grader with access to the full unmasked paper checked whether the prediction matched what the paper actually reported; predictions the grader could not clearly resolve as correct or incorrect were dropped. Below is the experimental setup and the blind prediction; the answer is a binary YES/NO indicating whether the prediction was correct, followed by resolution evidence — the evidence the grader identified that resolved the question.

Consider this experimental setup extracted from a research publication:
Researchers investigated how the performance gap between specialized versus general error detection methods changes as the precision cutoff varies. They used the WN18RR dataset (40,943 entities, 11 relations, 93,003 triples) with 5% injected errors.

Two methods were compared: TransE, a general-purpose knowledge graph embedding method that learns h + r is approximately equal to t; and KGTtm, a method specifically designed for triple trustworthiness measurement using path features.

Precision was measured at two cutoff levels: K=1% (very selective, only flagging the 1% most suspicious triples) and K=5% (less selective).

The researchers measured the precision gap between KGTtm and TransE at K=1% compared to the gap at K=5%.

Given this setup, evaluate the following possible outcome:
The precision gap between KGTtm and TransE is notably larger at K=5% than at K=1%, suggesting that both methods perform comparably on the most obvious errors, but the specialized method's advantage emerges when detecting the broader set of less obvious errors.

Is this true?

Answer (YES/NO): NO